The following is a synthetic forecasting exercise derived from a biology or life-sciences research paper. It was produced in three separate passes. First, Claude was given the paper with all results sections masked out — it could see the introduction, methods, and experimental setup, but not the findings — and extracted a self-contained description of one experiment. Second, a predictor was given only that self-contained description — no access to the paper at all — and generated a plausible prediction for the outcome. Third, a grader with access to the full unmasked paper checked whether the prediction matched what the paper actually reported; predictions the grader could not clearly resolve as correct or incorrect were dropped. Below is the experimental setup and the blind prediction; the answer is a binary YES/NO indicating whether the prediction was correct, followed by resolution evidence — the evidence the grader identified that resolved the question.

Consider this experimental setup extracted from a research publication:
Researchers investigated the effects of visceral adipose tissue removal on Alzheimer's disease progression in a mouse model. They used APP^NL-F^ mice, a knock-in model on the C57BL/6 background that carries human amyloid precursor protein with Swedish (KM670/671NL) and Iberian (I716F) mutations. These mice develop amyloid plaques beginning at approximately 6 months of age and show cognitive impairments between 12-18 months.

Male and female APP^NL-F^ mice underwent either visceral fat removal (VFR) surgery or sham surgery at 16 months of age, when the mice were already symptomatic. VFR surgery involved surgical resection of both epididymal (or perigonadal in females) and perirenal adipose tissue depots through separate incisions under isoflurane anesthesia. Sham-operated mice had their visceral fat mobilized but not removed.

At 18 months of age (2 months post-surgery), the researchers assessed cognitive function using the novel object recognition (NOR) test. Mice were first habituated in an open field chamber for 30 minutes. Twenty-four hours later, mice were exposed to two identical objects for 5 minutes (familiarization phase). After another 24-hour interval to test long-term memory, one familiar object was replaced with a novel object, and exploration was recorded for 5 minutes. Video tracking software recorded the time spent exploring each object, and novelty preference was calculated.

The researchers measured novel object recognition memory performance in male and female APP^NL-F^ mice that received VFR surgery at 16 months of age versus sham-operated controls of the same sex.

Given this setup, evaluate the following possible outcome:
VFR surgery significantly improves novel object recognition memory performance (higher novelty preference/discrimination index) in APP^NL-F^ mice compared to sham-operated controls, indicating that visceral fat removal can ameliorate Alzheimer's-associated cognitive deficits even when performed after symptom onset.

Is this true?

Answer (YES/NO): NO